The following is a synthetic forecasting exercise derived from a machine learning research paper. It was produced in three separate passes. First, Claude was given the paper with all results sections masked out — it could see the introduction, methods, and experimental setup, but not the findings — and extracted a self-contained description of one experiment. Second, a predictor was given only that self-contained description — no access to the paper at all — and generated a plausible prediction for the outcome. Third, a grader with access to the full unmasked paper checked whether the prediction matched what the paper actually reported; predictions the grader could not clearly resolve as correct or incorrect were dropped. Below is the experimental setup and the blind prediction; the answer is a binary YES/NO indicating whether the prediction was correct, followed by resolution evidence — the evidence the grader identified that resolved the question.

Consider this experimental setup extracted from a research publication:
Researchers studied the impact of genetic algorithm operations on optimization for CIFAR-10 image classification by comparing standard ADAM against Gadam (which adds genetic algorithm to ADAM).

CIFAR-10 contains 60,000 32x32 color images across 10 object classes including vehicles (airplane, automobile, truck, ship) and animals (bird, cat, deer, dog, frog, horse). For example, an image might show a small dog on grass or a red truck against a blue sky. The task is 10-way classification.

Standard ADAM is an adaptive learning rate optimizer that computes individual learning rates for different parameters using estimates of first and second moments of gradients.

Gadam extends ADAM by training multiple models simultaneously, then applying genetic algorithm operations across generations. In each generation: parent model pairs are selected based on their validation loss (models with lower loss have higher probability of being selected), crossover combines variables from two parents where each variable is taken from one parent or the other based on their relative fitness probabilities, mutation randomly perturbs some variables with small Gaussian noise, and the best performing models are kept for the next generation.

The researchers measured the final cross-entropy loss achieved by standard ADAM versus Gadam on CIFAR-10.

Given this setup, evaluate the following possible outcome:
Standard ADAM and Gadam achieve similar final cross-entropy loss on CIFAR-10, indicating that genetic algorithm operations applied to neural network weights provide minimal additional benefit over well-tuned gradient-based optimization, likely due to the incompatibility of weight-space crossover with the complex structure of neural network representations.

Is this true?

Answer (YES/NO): NO